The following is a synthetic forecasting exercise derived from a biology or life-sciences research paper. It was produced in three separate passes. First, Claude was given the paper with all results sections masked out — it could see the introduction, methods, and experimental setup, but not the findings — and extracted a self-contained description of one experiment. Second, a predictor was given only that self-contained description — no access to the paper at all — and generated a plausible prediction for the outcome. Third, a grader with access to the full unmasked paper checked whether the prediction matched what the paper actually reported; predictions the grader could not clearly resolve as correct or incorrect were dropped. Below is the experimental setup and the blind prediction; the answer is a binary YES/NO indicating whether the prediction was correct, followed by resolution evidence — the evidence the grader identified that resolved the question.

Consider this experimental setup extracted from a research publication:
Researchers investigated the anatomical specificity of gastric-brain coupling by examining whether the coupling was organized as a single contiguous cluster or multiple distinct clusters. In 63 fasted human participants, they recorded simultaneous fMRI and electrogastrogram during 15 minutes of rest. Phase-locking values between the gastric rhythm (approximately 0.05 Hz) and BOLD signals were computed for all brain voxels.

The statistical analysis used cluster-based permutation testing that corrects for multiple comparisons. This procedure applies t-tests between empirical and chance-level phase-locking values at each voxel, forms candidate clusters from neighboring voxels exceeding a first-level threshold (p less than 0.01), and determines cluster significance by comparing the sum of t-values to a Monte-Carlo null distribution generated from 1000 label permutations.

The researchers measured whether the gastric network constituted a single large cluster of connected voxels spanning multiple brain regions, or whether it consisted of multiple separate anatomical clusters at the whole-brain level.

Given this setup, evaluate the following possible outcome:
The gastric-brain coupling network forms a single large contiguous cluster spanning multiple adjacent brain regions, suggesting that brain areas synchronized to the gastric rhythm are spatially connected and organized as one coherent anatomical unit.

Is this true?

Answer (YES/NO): NO